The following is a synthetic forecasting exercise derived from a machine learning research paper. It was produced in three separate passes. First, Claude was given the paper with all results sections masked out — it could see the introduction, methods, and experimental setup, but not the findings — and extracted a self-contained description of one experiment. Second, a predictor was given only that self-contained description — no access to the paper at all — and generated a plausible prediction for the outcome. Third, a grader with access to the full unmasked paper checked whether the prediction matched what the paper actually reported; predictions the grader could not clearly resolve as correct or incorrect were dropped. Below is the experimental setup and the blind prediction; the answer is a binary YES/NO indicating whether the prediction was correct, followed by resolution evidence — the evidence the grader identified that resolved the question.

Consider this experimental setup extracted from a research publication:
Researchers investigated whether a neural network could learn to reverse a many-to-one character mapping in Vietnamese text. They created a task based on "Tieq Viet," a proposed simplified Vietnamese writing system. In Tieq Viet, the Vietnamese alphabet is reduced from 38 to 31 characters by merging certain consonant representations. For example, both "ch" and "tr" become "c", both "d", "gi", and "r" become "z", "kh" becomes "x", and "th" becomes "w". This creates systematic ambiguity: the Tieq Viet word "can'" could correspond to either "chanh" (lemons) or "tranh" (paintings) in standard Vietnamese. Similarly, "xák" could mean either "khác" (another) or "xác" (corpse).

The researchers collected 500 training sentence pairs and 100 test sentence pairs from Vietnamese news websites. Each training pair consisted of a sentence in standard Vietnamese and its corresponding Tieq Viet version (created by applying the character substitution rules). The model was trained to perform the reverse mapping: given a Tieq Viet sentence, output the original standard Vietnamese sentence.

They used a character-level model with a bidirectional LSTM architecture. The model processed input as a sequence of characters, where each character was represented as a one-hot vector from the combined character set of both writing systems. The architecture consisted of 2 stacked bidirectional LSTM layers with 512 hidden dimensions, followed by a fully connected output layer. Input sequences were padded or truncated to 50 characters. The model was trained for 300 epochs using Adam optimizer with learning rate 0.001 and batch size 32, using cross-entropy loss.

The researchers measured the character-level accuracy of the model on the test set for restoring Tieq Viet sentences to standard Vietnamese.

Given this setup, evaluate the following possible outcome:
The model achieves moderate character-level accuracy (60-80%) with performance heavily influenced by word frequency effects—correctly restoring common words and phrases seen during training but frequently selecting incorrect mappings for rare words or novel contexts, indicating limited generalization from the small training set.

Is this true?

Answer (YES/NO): NO